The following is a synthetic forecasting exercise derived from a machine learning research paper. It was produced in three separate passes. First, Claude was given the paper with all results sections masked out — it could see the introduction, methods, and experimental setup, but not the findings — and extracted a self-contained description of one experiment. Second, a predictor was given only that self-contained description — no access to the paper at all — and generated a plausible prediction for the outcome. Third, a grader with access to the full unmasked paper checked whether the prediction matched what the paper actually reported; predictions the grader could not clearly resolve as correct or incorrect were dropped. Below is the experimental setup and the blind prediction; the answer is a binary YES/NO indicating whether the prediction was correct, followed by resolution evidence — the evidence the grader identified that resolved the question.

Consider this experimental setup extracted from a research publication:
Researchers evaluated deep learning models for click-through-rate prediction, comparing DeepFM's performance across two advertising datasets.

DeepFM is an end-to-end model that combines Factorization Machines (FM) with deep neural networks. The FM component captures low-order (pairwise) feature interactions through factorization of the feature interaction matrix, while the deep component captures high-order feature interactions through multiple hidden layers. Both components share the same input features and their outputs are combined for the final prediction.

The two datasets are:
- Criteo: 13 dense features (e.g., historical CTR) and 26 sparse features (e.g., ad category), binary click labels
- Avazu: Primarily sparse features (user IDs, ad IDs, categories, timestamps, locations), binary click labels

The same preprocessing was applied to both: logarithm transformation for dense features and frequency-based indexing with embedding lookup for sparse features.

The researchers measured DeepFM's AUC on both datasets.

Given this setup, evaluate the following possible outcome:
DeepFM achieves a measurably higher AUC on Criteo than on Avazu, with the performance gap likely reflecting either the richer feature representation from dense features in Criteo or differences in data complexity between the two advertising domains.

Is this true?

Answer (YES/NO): YES